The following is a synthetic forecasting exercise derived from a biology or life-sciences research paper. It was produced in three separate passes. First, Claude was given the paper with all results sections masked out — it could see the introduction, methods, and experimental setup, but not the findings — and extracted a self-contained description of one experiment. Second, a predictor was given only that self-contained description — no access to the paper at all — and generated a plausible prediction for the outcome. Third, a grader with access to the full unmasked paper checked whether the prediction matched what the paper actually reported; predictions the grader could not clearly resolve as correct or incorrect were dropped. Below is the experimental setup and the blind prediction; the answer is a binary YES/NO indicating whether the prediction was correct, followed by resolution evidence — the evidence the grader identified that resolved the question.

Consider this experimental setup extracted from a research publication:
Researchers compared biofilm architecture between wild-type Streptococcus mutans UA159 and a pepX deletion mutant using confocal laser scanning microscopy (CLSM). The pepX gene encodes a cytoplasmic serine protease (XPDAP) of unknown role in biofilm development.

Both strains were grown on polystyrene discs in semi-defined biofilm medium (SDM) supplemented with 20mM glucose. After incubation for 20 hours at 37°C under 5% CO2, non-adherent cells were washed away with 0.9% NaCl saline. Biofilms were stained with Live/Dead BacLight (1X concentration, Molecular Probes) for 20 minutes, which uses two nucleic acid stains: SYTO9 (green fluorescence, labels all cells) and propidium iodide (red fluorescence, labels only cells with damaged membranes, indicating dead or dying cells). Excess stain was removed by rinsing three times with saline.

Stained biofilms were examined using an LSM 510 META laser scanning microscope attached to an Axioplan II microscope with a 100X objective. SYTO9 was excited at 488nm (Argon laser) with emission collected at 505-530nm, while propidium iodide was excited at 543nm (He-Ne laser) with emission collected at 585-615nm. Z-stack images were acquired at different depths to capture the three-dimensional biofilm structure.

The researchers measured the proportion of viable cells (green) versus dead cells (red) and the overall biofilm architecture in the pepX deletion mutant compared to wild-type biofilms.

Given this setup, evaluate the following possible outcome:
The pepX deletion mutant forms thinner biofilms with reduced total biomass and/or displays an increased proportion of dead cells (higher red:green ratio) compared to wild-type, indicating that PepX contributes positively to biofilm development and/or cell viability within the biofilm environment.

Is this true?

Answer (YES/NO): YES